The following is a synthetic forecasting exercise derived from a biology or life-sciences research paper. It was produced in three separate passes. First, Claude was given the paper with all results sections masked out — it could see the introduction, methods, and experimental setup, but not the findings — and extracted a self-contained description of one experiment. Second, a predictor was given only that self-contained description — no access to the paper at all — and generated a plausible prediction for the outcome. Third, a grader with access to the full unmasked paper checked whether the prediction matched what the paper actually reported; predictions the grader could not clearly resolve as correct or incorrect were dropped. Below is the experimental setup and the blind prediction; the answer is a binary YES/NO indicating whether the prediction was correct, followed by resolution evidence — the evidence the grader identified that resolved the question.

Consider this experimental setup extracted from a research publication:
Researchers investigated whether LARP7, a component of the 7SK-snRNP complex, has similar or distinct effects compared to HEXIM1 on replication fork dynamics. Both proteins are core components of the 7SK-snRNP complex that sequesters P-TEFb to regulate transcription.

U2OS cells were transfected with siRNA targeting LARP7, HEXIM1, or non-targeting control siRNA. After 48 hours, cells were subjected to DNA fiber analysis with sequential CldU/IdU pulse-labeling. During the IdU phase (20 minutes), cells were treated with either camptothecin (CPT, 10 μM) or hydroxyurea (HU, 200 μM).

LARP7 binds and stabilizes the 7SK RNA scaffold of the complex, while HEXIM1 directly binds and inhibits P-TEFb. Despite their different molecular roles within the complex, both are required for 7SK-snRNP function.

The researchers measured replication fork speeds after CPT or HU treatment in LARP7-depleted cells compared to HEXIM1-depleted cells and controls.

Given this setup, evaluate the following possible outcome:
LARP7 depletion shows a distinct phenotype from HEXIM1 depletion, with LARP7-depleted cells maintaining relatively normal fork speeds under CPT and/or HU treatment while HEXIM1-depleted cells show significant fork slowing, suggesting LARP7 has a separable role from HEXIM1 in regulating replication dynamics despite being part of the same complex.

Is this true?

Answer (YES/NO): NO